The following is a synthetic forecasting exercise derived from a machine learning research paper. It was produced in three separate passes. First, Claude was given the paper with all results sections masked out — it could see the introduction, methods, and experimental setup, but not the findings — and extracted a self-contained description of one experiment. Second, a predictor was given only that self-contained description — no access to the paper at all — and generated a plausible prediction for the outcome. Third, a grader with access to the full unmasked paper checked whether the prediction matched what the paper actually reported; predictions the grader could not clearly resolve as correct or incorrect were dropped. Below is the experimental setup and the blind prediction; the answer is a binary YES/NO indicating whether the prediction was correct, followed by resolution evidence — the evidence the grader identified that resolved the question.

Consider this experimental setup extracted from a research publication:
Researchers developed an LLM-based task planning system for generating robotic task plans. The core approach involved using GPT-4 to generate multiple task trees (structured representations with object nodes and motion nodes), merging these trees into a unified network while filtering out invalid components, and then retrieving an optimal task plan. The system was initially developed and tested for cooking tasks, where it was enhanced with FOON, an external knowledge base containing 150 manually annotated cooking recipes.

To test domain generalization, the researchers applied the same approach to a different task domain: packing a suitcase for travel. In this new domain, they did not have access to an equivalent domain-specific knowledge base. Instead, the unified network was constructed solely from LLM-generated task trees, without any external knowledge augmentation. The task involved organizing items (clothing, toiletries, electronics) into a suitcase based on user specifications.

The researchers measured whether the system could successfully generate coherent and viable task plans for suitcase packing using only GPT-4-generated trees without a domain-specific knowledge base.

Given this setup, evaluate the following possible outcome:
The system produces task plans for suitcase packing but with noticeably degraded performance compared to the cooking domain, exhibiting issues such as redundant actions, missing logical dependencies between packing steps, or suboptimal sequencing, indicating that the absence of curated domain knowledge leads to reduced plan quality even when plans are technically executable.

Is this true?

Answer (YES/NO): NO